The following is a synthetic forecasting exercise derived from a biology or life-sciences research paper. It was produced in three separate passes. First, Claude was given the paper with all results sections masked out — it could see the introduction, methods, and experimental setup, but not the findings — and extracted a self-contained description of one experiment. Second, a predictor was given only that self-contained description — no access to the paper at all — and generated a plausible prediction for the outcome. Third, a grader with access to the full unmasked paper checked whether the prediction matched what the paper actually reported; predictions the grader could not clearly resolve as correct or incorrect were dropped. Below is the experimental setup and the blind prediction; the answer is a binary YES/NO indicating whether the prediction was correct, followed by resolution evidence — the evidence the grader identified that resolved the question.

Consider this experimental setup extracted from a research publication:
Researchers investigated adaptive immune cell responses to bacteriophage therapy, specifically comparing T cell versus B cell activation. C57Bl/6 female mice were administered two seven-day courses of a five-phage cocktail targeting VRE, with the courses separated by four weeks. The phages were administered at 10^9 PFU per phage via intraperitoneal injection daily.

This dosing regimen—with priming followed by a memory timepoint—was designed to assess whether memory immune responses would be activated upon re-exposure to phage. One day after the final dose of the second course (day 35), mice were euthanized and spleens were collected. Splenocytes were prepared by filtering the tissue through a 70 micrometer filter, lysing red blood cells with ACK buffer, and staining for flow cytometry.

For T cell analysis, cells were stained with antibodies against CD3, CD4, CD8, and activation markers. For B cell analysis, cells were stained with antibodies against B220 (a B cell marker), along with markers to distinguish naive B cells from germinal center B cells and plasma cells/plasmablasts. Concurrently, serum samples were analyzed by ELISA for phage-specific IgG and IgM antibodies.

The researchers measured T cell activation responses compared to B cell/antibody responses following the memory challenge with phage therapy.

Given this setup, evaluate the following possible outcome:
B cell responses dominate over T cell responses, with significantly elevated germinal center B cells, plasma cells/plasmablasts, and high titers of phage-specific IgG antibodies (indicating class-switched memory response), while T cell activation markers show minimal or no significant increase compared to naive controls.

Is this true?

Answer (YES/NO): NO